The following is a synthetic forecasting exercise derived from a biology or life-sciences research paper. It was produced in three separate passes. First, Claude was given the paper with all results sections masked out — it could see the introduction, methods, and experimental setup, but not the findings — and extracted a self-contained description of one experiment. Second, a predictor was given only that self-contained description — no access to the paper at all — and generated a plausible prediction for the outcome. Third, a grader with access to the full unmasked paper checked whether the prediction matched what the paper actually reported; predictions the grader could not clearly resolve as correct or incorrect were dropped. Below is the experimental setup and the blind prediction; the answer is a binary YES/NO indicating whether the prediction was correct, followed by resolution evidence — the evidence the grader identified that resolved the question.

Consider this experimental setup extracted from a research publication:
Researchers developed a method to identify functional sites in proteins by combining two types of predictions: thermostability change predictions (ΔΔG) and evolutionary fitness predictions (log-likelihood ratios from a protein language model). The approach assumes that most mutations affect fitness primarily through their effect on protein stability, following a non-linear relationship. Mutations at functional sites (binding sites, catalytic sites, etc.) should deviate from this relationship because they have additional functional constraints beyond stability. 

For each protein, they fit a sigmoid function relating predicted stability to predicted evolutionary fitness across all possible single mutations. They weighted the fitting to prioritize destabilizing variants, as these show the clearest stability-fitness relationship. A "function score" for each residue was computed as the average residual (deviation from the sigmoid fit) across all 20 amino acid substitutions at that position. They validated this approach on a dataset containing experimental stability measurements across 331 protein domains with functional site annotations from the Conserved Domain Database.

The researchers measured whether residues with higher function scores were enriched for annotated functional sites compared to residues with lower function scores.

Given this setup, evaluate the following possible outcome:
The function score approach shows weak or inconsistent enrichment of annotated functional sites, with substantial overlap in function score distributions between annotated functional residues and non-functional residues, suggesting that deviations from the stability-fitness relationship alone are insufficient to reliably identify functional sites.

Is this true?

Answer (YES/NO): NO